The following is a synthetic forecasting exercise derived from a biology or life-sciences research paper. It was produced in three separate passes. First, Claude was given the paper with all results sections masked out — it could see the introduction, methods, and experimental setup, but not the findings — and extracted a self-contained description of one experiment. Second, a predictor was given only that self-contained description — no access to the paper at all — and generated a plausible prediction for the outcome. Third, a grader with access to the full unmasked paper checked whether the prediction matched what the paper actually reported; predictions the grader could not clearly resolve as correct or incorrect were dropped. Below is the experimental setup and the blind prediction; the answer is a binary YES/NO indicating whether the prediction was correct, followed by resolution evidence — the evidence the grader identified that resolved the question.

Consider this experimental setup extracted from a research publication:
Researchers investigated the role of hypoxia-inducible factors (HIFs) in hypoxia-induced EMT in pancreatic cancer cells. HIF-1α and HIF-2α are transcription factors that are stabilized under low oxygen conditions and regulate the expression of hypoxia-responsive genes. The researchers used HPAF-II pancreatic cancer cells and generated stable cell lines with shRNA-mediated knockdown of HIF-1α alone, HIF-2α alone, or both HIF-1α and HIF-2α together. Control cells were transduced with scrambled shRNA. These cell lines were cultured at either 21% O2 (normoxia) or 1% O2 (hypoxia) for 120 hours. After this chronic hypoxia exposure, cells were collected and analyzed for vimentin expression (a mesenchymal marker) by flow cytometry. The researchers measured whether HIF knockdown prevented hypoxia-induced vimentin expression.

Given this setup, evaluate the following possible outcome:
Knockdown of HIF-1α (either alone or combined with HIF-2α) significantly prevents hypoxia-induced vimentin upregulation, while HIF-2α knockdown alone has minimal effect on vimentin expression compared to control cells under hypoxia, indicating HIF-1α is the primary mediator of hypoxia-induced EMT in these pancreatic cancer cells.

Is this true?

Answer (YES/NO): NO